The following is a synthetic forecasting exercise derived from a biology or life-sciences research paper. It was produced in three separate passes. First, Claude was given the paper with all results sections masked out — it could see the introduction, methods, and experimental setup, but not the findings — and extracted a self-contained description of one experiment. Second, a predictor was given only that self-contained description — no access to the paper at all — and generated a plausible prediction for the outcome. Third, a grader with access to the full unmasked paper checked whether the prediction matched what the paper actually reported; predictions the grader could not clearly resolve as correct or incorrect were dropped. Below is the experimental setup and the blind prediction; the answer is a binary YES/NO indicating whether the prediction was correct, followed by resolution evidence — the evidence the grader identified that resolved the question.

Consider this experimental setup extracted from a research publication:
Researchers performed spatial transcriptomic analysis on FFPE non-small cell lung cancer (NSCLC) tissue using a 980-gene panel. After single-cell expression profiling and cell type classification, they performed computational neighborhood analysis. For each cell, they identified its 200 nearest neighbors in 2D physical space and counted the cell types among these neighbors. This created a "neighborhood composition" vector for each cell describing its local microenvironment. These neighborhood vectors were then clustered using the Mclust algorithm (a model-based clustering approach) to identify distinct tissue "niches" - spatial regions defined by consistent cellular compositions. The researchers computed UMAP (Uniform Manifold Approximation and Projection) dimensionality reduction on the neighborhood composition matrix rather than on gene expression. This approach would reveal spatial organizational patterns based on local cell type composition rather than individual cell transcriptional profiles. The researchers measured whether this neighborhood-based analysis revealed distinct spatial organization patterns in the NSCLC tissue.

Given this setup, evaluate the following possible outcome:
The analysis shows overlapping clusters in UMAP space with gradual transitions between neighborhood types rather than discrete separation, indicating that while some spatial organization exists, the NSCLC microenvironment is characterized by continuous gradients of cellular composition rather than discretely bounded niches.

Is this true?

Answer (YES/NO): NO